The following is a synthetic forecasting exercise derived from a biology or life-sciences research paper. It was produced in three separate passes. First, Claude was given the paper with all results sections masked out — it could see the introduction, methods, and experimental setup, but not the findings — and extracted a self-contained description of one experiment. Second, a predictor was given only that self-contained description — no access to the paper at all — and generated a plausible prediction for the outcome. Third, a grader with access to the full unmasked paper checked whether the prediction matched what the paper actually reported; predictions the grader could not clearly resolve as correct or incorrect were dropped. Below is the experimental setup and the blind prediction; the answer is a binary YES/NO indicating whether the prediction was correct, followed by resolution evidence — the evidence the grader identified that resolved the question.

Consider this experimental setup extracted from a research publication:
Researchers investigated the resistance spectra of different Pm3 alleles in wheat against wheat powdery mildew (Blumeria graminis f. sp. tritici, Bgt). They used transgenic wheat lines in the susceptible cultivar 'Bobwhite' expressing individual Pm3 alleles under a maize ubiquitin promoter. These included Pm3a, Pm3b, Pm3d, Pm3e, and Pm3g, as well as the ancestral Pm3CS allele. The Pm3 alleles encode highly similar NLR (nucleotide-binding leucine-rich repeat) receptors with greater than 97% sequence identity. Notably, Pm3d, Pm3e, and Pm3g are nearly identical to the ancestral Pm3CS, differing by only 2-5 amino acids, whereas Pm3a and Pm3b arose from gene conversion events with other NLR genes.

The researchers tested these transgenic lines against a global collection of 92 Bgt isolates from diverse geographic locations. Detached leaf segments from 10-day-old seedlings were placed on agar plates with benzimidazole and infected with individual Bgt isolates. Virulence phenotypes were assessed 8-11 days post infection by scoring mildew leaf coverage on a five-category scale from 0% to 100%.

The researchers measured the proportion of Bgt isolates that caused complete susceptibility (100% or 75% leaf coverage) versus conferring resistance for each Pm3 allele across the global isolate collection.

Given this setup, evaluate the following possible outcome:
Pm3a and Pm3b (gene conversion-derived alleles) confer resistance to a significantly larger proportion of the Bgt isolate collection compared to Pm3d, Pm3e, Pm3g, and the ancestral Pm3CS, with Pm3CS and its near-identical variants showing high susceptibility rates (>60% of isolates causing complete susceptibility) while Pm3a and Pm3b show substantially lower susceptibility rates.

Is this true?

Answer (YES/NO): NO